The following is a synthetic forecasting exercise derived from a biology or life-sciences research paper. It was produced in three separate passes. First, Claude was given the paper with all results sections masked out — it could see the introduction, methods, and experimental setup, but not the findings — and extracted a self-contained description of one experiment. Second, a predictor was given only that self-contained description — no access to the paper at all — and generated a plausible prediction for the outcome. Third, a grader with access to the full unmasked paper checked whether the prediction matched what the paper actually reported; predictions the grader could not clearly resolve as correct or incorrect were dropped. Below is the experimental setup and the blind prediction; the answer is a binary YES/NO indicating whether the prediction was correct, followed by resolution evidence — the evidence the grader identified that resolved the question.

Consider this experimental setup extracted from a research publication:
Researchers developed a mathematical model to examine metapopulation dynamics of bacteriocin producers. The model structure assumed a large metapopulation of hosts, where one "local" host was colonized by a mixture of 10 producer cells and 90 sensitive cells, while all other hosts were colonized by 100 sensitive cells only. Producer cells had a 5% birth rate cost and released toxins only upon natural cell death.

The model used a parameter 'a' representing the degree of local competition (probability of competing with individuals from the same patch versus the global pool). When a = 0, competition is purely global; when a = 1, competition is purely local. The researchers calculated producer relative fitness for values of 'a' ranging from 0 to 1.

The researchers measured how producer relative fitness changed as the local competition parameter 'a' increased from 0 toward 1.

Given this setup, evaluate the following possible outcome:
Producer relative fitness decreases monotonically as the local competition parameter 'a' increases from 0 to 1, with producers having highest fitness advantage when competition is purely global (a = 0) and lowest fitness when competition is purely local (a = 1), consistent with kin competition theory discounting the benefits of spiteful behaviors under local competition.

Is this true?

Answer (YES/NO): NO